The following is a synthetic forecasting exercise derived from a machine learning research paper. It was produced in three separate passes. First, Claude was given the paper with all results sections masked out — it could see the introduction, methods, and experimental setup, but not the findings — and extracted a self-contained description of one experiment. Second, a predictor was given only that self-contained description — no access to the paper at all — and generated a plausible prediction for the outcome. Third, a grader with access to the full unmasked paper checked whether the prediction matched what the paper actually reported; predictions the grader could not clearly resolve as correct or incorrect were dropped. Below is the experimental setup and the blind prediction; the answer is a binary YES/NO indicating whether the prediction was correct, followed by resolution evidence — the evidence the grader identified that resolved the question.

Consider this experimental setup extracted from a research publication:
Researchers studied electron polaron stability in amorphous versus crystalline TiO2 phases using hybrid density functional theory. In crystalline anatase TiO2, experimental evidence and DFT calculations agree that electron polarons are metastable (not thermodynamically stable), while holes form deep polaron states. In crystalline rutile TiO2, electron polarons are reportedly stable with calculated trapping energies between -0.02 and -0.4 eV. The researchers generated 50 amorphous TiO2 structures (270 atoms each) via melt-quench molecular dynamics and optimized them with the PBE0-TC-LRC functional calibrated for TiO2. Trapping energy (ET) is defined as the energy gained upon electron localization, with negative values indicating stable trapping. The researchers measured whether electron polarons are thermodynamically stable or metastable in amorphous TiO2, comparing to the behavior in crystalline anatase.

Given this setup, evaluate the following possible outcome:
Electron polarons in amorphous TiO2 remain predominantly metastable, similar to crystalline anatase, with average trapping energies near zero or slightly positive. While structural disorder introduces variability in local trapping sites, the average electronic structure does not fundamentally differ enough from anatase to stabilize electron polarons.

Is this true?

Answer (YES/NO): NO